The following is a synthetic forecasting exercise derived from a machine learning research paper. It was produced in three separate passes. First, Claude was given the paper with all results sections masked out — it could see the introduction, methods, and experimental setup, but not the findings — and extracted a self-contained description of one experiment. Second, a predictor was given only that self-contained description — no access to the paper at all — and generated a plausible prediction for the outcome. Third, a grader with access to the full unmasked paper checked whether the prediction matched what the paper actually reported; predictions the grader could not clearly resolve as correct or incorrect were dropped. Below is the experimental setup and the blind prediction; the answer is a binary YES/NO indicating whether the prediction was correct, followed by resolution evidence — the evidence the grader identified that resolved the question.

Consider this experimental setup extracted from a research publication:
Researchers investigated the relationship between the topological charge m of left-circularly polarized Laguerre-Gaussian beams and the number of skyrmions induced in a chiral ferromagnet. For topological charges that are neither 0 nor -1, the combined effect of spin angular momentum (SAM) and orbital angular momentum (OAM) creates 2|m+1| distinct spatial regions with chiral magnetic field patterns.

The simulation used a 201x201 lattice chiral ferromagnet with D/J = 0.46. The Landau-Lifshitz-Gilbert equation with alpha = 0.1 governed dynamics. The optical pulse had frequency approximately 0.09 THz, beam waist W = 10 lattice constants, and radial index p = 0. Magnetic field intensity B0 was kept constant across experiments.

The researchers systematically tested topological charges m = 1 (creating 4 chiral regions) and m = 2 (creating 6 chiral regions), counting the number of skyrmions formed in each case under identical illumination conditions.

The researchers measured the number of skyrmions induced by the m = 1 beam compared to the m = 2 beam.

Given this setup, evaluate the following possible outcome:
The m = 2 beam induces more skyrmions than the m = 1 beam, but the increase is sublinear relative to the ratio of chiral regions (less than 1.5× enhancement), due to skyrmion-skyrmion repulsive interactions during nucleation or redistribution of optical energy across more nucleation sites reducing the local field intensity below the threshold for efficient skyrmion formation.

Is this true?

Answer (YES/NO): NO